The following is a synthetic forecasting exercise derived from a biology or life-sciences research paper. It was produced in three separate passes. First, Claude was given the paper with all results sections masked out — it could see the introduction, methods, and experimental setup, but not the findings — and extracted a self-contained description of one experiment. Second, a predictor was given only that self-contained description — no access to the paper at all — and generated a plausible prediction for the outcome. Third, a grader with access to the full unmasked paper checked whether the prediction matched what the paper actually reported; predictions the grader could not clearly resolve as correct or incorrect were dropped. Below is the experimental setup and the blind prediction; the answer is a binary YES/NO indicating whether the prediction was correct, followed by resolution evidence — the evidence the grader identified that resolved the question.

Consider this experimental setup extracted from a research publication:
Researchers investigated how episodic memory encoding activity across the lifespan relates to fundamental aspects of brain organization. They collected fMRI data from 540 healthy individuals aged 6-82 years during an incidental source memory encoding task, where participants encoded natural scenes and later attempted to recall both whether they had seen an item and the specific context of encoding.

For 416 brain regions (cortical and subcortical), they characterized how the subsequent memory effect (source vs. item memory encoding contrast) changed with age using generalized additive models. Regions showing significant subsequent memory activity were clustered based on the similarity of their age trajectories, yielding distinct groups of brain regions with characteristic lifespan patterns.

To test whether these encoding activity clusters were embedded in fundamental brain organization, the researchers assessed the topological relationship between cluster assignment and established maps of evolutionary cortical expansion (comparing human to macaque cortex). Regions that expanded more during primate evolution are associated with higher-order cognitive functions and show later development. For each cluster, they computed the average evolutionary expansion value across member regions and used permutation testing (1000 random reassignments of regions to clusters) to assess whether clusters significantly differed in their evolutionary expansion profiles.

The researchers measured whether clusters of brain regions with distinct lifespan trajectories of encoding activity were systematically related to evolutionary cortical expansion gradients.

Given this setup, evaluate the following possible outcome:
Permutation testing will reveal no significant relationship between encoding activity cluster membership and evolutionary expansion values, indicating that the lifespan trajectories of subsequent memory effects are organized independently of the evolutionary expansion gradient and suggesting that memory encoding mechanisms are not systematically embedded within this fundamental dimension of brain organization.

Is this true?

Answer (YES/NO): NO